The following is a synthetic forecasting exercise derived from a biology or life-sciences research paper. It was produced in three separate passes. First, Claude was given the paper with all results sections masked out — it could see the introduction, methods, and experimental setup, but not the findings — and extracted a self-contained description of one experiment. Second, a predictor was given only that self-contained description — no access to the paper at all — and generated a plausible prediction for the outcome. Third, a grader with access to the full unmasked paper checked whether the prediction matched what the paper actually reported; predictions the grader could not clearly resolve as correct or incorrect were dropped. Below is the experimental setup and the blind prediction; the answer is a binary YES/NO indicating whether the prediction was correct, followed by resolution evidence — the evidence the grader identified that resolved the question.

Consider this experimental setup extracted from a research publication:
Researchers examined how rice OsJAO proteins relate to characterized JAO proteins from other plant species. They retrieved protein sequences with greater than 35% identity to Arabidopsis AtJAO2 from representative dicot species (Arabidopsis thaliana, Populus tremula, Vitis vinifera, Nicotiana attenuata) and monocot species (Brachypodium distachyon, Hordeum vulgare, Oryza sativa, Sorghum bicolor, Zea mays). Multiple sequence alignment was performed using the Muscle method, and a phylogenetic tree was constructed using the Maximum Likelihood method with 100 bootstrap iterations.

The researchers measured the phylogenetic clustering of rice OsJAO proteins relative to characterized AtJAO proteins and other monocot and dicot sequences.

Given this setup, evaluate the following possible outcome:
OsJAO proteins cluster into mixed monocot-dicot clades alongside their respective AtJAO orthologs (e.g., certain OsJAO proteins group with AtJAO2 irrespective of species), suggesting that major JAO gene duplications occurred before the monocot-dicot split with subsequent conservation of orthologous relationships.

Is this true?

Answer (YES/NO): NO